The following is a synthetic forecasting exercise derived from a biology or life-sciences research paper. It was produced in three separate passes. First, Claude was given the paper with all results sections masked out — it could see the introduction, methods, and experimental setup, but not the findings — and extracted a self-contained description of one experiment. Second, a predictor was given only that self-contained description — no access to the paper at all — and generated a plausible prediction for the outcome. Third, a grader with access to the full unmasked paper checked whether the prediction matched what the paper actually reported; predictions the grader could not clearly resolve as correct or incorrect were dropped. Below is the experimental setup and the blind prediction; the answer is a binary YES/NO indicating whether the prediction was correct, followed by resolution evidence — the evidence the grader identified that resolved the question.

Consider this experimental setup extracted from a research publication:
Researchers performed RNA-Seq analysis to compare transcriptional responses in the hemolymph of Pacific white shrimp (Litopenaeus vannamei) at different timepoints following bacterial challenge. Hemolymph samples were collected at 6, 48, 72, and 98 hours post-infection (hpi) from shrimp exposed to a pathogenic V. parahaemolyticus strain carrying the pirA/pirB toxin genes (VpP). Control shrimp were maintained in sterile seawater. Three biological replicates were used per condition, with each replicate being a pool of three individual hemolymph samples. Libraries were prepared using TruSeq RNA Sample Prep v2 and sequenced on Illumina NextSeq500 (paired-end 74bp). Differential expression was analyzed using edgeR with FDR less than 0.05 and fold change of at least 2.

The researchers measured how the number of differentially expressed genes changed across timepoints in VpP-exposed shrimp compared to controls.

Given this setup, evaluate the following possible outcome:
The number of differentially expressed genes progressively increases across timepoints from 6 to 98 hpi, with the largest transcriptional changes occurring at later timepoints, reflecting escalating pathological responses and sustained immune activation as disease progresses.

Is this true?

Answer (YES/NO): YES